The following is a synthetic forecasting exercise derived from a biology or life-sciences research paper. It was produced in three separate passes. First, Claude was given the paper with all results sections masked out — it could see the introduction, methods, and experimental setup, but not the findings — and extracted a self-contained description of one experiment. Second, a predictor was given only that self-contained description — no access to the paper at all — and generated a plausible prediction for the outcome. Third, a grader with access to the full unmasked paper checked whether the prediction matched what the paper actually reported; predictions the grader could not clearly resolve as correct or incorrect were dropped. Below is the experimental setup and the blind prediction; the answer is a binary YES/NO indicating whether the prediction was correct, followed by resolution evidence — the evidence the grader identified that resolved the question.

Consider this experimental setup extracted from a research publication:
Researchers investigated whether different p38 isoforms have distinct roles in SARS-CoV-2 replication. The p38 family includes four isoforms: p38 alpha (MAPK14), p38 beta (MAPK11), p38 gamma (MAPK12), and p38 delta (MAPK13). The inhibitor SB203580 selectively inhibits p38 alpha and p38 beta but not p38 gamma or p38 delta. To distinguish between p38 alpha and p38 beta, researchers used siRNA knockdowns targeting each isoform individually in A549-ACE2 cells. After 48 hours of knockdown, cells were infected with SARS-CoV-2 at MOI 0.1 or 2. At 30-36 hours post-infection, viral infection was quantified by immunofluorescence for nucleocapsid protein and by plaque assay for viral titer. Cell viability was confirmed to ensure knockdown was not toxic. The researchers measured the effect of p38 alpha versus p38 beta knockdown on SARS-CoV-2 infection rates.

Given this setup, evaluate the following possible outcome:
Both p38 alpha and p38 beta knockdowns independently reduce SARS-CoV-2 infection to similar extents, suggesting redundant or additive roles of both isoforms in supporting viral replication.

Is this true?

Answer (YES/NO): NO